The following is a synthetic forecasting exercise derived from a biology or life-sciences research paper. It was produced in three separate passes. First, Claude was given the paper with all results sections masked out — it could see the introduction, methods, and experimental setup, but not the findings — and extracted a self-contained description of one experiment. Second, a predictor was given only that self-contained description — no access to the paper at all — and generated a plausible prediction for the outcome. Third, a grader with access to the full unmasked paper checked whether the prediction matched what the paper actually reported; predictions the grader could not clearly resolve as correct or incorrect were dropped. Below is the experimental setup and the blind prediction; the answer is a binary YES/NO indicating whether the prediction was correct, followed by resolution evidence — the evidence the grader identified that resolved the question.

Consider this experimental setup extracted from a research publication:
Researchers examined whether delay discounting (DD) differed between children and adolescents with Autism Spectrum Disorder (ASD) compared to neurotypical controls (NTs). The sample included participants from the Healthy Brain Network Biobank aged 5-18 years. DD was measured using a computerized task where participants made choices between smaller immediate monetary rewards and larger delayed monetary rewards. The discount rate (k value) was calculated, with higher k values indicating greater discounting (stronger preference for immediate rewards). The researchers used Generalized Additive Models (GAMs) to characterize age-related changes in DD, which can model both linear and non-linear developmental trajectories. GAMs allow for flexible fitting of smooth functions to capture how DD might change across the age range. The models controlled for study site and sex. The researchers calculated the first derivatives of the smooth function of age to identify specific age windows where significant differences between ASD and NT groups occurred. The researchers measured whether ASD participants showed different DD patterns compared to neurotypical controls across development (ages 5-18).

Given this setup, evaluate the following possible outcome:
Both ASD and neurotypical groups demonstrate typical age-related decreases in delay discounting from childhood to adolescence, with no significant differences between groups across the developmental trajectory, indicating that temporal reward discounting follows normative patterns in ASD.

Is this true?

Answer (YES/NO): NO